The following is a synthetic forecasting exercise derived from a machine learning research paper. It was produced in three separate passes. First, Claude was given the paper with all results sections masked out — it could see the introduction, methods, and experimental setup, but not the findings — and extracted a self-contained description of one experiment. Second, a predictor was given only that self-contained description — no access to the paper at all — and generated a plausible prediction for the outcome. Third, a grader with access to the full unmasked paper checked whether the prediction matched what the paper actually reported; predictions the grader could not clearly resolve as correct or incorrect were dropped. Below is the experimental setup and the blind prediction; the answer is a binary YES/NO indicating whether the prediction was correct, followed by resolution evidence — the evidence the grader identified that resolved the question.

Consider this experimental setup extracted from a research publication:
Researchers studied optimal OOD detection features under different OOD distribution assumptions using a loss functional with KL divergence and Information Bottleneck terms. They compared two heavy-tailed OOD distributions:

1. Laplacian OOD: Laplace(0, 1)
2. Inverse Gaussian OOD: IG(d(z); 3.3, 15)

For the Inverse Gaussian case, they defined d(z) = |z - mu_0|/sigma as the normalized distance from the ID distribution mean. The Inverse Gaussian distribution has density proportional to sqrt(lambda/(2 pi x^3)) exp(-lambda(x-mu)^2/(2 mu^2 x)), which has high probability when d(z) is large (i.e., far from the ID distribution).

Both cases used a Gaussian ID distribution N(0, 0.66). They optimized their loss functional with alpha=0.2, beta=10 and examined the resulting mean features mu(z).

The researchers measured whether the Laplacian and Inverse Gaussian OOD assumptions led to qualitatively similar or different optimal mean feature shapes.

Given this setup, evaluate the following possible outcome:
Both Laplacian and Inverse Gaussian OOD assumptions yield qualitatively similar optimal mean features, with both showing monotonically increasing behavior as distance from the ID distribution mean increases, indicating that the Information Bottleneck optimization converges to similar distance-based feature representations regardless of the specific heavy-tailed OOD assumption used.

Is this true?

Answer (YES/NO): NO